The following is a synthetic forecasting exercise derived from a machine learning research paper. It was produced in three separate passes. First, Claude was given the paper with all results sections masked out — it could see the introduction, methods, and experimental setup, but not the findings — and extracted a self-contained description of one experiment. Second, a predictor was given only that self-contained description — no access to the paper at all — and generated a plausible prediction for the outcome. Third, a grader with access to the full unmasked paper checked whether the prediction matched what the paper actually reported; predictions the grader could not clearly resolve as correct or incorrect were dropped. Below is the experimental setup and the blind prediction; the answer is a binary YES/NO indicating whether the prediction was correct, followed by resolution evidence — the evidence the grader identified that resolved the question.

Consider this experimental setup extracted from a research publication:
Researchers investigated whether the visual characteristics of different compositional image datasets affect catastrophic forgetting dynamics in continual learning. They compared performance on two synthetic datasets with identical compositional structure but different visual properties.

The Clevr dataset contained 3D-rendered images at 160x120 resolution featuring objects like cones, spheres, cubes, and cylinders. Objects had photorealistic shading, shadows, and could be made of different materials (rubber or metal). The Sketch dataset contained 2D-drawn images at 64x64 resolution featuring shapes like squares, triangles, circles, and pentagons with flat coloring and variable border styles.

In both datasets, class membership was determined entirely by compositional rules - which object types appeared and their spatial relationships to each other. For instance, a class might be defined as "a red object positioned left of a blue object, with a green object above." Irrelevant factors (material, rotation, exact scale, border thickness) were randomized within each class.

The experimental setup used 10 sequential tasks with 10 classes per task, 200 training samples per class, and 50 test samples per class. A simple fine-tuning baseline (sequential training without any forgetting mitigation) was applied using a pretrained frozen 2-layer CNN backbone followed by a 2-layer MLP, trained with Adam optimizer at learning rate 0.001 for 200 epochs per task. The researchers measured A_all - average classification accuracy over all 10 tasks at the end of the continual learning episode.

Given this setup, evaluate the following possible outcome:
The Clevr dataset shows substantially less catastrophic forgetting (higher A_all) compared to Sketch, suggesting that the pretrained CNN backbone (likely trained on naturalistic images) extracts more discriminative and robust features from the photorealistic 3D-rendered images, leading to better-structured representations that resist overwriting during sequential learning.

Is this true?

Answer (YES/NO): NO